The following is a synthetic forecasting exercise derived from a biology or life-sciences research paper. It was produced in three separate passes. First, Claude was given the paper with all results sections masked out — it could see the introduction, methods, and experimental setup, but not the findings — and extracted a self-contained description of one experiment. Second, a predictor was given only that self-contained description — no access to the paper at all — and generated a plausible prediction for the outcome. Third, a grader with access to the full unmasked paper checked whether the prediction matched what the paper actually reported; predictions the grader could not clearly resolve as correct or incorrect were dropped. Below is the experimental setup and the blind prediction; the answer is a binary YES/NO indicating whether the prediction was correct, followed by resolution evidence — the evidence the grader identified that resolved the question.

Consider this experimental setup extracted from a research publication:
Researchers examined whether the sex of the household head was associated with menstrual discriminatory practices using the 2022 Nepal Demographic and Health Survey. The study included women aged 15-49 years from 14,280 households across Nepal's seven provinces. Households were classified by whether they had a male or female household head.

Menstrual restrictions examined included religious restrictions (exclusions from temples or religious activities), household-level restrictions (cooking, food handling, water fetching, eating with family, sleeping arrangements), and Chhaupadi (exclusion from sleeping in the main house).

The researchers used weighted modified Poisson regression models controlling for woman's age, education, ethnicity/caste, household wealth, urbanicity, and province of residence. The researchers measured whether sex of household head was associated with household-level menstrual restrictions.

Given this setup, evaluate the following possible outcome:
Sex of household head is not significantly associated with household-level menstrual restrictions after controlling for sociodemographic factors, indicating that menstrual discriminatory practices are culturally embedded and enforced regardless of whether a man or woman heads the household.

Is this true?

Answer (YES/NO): NO